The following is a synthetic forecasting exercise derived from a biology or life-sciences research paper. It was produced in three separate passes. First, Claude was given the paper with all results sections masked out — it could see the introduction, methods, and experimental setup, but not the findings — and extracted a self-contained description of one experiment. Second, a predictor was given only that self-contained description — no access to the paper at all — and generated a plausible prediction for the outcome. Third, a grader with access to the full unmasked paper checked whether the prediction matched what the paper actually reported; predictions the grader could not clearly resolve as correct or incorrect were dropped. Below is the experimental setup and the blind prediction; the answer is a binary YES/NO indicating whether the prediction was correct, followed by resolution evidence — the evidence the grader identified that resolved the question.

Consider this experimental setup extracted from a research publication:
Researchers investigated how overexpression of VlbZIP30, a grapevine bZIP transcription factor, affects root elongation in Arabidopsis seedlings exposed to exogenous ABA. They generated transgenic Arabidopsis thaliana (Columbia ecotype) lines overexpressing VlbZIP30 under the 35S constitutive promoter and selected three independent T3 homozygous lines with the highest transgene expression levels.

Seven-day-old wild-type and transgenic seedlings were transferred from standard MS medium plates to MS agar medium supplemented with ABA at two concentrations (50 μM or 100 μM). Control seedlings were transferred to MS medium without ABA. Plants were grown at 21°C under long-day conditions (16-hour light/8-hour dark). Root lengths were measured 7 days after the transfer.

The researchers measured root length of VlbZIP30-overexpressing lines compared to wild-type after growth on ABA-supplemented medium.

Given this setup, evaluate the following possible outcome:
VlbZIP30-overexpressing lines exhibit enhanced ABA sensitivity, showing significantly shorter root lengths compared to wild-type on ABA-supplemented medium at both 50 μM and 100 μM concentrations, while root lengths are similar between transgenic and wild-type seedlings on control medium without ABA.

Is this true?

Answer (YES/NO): NO